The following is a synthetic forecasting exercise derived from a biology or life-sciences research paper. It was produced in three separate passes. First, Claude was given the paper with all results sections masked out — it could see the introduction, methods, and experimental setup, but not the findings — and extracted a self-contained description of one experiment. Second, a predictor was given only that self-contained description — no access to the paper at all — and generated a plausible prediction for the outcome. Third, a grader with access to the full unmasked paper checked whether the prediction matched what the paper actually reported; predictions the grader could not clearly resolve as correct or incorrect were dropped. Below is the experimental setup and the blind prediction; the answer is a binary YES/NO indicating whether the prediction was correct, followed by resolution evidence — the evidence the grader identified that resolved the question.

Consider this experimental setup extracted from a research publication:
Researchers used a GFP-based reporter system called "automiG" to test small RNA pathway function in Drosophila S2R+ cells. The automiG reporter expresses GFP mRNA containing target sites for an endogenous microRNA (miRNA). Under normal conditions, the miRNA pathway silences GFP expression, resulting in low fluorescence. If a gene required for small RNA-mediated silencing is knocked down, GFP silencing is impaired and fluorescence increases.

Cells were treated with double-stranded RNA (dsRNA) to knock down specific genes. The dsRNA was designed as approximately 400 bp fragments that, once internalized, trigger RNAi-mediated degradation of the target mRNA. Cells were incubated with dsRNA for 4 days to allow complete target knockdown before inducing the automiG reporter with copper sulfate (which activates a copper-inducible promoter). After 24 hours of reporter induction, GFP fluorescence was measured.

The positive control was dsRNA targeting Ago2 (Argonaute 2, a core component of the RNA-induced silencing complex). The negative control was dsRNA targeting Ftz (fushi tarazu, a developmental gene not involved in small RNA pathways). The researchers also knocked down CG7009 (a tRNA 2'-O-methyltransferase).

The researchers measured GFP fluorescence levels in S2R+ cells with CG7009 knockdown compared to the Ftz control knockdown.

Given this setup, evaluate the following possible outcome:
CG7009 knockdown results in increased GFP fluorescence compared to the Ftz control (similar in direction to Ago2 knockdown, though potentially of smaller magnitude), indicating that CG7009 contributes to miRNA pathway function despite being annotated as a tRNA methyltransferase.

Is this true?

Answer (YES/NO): YES